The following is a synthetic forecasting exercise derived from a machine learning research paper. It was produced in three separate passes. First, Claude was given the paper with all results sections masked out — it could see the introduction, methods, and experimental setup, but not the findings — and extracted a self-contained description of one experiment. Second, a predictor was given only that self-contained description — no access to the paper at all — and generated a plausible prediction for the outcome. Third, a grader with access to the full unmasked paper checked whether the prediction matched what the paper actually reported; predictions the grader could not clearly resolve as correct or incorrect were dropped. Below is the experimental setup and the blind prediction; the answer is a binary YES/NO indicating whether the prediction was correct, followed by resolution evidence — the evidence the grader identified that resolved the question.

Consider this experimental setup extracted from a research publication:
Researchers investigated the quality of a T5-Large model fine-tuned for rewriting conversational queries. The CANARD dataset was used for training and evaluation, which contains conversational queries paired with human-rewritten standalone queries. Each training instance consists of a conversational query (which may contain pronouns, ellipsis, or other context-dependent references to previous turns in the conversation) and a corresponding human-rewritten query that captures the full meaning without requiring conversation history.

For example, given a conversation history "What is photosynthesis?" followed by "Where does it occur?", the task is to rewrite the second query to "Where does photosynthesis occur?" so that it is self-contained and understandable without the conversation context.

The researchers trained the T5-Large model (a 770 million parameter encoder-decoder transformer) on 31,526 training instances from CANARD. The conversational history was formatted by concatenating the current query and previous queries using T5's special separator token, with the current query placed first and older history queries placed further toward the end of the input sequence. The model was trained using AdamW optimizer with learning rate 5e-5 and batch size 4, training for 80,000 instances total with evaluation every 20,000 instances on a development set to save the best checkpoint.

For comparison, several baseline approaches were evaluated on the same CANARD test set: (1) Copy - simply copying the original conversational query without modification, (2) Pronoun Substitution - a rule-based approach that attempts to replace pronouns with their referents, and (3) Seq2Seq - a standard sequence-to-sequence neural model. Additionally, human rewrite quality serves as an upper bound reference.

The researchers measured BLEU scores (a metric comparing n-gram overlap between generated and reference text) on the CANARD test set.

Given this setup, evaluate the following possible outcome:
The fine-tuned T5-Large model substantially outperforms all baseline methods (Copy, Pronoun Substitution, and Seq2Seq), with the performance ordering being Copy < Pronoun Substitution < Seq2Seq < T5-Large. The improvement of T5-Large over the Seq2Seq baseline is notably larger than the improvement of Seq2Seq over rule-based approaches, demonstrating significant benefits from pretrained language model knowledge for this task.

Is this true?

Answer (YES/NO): YES